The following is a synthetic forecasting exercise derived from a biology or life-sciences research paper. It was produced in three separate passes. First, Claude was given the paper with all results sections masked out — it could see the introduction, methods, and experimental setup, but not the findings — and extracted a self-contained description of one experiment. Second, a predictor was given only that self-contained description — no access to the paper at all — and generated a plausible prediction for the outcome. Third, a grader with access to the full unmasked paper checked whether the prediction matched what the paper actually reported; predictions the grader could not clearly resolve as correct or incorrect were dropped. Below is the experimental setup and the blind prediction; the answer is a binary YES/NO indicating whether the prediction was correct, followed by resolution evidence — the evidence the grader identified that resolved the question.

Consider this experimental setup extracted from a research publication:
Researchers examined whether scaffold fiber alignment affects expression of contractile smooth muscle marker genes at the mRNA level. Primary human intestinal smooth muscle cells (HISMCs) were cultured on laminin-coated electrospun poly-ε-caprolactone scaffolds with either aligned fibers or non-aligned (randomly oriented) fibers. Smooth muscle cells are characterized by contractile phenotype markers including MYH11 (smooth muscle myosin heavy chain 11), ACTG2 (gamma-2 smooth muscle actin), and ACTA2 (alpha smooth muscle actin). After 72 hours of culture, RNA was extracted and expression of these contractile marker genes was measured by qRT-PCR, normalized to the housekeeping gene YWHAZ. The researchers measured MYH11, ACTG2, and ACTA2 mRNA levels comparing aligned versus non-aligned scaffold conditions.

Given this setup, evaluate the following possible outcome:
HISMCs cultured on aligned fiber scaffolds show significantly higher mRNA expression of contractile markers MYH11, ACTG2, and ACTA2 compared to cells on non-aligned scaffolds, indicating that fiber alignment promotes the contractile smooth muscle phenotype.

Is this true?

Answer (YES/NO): NO